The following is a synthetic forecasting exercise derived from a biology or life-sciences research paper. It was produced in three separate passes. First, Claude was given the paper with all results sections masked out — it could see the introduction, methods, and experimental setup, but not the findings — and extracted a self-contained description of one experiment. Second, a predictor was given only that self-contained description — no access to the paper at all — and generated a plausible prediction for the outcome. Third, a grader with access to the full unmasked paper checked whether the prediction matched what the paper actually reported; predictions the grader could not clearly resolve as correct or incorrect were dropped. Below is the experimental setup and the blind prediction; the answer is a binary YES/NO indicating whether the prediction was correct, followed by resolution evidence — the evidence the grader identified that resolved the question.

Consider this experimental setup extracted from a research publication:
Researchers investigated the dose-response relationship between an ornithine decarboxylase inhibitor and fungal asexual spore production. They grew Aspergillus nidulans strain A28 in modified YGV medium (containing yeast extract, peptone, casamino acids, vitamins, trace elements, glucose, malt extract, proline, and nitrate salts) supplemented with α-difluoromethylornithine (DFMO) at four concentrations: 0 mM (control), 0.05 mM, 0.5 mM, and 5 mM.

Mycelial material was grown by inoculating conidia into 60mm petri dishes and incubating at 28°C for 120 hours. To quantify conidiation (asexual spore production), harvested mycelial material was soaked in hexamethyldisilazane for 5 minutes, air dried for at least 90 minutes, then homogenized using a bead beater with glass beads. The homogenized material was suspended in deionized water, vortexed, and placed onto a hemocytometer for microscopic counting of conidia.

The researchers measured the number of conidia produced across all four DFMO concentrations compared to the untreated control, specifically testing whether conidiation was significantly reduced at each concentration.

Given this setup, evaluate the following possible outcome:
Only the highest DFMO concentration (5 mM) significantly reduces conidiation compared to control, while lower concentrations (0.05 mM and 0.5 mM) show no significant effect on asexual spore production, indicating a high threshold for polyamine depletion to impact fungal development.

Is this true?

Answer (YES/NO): NO